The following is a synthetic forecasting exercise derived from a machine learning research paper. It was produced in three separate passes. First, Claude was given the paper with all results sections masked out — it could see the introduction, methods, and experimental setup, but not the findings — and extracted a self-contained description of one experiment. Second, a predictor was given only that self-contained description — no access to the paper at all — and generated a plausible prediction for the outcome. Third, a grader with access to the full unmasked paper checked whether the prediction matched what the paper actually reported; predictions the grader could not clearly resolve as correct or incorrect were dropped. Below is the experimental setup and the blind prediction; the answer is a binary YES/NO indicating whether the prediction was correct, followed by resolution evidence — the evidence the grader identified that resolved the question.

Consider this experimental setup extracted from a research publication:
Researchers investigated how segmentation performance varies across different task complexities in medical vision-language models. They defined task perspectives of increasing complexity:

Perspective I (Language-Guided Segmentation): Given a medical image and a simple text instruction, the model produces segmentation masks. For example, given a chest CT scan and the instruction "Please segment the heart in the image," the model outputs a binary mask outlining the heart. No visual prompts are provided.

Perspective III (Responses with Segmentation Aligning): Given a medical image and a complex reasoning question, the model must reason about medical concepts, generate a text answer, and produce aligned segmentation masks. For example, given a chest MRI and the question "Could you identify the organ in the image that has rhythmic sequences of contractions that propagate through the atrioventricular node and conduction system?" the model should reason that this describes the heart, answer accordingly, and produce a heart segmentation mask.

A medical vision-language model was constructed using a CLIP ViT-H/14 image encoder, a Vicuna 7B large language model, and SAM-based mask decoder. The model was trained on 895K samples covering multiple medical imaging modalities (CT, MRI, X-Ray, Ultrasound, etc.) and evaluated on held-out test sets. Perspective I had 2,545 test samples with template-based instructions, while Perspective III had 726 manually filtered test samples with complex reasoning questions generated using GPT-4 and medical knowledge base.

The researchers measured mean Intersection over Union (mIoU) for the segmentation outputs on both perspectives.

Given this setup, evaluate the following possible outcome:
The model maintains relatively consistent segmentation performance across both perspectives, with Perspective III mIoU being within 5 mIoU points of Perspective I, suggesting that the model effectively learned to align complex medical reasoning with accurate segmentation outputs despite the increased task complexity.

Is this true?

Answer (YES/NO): NO